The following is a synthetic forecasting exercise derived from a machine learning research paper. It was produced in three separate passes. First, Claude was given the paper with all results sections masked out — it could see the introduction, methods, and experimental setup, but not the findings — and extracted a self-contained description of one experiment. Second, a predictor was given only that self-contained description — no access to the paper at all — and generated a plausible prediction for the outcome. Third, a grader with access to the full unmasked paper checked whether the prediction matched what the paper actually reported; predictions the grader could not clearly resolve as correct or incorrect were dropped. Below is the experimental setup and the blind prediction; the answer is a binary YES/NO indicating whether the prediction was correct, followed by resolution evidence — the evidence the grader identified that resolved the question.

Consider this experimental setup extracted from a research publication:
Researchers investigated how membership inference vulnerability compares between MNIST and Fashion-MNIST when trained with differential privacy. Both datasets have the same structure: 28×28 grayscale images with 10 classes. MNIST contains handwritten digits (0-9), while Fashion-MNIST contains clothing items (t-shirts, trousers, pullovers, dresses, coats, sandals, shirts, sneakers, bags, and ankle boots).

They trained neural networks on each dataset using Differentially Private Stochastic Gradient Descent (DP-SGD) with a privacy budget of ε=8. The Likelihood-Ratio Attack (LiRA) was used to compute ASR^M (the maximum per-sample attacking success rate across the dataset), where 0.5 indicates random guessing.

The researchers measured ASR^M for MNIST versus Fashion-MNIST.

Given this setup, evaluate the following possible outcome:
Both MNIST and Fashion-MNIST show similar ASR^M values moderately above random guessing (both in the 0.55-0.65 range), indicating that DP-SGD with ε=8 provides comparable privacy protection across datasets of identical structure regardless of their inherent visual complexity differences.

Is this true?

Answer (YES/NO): YES